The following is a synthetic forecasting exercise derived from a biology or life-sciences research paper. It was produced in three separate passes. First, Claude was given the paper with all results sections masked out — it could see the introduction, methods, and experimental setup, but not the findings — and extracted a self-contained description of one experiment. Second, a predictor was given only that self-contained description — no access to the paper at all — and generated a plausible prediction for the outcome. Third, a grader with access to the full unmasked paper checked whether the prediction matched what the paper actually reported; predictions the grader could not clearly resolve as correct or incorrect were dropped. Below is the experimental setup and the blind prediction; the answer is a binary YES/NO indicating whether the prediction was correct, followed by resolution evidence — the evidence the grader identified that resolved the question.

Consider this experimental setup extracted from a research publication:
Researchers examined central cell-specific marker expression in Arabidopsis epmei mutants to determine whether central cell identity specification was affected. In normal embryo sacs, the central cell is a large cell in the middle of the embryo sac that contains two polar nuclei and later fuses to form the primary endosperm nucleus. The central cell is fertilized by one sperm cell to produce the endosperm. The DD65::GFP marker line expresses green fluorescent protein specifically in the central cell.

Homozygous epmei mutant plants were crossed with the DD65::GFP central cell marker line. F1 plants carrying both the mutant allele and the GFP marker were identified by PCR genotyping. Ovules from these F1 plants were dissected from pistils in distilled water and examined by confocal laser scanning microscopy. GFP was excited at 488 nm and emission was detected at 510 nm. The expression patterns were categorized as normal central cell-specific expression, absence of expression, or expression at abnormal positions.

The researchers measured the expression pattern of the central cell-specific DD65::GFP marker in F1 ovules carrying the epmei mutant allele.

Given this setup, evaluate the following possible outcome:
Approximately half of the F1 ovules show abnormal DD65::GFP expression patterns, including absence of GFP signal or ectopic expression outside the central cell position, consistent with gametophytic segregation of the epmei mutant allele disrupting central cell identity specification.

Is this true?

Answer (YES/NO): NO